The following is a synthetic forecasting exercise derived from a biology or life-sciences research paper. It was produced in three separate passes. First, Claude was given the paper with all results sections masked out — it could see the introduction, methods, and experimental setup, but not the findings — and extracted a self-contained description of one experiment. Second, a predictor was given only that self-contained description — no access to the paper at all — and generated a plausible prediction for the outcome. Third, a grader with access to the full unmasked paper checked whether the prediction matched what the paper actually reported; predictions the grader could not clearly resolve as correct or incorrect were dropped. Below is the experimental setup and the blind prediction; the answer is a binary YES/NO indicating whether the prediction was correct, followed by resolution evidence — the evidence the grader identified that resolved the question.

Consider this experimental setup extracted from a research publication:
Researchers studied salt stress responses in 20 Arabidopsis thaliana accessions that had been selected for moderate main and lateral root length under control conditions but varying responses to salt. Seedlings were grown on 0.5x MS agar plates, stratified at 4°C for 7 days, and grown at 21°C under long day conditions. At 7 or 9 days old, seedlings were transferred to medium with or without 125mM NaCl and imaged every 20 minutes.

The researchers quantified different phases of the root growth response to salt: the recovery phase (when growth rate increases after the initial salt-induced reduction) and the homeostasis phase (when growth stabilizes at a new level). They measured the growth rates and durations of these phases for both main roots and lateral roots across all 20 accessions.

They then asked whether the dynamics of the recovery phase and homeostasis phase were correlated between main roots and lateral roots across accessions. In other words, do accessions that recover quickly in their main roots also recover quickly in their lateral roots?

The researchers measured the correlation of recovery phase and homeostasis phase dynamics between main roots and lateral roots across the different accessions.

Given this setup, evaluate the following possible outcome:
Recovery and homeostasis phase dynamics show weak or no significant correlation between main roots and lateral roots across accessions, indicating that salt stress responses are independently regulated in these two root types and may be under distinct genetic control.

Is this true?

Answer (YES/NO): NO